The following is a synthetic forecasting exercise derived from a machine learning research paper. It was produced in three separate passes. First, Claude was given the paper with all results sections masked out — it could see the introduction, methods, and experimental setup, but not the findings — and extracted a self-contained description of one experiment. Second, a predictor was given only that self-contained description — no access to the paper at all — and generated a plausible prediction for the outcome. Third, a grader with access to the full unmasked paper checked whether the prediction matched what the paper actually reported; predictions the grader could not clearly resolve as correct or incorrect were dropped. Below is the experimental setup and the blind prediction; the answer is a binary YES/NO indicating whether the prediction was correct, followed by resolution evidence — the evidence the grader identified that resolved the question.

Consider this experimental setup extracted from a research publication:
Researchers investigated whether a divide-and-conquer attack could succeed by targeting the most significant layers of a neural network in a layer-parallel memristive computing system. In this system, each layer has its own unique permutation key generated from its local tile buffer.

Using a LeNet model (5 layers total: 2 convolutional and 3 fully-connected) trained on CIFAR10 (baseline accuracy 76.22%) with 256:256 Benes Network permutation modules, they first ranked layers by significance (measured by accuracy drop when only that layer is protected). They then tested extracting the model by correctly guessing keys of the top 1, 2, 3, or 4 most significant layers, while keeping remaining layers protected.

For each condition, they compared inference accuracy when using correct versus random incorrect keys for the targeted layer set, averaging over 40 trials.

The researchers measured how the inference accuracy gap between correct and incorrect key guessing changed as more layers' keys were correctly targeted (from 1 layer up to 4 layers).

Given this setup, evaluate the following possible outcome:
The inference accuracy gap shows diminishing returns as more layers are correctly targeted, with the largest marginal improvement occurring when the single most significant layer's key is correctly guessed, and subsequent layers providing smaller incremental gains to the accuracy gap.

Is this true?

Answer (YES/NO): NO